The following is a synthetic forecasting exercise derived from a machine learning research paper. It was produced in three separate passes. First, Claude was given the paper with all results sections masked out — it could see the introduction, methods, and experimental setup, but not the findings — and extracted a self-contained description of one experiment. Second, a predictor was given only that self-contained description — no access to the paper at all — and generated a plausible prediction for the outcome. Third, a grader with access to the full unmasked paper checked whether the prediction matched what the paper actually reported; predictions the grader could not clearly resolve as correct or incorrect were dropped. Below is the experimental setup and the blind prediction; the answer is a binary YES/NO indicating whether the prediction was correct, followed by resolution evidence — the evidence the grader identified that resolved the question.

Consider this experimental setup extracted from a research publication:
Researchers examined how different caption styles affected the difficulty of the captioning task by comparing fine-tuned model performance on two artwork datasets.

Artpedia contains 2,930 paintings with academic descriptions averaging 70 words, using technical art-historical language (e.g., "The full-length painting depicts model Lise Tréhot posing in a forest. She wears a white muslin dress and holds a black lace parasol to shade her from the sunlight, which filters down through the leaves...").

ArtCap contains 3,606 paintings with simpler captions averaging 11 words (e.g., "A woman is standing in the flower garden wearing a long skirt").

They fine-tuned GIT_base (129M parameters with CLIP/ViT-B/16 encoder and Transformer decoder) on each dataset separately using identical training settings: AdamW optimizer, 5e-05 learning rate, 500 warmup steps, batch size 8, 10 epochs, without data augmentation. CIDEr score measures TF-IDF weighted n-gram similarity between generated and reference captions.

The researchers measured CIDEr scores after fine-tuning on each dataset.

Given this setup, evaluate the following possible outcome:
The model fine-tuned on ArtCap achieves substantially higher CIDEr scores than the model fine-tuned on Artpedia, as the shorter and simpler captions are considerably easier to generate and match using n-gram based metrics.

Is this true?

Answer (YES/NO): YES